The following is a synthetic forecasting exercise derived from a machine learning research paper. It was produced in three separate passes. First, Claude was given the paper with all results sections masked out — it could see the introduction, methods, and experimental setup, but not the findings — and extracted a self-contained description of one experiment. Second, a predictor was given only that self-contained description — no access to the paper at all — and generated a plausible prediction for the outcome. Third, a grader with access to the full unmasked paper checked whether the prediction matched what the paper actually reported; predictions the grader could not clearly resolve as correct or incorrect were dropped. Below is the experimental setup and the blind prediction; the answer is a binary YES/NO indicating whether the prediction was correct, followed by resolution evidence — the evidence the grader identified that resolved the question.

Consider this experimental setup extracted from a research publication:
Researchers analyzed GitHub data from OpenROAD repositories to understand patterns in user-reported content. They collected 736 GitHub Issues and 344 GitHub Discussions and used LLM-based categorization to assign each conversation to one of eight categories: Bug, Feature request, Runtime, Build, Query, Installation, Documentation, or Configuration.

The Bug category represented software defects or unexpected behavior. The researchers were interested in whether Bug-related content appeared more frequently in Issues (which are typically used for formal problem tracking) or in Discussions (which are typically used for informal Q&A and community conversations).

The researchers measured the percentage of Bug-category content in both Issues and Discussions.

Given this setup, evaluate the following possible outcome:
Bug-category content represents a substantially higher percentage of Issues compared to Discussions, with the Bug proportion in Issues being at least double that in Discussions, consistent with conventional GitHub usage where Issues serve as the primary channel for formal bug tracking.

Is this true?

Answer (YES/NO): YES